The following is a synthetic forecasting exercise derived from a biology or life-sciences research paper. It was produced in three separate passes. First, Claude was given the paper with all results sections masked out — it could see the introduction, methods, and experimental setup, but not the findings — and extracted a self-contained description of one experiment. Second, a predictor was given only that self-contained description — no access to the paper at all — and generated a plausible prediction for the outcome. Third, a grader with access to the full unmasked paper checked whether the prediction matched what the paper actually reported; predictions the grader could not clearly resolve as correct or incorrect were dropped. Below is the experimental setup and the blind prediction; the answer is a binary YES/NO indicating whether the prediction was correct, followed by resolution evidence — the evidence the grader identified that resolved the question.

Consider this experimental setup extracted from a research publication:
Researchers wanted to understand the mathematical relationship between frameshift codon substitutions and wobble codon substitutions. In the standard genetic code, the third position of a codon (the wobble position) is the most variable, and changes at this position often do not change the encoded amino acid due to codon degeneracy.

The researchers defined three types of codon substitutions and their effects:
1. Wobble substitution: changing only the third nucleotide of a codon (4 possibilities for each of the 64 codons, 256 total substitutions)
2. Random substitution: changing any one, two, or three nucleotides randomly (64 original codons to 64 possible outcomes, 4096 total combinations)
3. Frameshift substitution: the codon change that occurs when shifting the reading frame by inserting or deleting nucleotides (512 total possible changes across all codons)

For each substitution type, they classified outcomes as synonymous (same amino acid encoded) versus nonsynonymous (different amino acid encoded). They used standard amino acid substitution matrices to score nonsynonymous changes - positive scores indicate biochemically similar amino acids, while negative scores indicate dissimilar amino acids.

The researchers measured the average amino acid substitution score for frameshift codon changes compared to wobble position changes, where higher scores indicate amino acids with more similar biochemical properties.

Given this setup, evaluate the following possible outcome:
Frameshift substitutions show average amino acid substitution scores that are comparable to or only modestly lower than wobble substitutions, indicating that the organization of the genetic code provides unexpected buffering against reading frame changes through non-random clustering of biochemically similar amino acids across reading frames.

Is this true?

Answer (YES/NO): NO